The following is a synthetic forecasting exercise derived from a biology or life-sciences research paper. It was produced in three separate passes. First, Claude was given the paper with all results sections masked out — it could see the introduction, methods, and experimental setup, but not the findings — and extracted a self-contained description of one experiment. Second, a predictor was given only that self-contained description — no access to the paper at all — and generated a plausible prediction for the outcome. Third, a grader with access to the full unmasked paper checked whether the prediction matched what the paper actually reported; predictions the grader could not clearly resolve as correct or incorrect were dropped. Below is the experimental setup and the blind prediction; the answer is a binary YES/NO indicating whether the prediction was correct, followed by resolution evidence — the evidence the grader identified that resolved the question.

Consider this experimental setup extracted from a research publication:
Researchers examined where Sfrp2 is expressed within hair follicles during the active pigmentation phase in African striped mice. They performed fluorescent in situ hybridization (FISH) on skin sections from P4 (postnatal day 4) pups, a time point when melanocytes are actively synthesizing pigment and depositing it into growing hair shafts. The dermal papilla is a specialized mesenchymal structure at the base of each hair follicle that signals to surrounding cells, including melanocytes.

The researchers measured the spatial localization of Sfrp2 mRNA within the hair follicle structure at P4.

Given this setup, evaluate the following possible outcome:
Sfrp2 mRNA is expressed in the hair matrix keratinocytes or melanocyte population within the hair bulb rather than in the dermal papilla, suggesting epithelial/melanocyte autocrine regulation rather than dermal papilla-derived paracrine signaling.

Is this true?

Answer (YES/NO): NO